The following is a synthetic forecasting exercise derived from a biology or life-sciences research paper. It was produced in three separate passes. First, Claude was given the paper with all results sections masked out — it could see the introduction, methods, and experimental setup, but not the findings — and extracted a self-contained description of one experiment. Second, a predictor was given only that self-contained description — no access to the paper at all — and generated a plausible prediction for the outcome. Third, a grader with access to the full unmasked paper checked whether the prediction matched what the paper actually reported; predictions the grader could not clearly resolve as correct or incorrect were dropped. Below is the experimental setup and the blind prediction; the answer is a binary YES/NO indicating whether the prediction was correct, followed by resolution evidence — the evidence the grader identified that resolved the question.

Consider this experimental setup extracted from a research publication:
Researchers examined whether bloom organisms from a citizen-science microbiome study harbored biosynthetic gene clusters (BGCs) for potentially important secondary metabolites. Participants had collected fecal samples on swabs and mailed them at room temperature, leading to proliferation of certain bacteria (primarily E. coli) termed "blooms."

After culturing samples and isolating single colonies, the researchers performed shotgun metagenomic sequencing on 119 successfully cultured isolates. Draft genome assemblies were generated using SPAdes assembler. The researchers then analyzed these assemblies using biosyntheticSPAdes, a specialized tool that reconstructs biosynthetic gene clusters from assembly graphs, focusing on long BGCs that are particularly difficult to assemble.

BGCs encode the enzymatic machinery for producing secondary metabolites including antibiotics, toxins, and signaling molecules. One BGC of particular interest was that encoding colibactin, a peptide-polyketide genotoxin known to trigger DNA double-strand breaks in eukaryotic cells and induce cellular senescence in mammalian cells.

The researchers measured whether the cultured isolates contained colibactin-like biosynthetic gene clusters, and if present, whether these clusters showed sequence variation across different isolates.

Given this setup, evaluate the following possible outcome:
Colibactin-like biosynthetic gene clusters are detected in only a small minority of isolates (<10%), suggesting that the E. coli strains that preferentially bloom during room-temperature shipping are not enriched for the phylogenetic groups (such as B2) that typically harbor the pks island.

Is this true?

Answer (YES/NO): NO